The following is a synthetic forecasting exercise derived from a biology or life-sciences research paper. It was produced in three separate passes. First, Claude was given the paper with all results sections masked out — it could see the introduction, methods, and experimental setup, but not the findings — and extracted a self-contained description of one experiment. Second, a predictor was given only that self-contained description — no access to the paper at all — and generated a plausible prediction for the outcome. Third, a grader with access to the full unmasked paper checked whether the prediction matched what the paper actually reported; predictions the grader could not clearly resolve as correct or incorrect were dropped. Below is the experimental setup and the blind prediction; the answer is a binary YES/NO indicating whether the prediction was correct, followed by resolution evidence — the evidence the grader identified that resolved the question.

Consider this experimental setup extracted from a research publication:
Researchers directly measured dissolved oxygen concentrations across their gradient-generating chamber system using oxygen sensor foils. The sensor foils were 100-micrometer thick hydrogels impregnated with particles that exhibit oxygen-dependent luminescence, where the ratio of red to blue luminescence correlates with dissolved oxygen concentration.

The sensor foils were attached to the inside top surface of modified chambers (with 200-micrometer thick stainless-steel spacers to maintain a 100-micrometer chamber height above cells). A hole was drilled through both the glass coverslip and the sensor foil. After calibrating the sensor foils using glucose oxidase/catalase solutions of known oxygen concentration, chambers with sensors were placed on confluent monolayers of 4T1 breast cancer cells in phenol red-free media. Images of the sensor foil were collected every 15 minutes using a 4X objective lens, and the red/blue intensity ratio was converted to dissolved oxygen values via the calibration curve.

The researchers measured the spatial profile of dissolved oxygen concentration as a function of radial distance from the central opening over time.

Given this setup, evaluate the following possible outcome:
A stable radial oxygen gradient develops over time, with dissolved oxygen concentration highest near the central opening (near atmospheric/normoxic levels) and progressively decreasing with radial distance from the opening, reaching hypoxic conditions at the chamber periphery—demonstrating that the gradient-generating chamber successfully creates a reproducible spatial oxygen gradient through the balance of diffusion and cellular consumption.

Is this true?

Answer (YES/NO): YES